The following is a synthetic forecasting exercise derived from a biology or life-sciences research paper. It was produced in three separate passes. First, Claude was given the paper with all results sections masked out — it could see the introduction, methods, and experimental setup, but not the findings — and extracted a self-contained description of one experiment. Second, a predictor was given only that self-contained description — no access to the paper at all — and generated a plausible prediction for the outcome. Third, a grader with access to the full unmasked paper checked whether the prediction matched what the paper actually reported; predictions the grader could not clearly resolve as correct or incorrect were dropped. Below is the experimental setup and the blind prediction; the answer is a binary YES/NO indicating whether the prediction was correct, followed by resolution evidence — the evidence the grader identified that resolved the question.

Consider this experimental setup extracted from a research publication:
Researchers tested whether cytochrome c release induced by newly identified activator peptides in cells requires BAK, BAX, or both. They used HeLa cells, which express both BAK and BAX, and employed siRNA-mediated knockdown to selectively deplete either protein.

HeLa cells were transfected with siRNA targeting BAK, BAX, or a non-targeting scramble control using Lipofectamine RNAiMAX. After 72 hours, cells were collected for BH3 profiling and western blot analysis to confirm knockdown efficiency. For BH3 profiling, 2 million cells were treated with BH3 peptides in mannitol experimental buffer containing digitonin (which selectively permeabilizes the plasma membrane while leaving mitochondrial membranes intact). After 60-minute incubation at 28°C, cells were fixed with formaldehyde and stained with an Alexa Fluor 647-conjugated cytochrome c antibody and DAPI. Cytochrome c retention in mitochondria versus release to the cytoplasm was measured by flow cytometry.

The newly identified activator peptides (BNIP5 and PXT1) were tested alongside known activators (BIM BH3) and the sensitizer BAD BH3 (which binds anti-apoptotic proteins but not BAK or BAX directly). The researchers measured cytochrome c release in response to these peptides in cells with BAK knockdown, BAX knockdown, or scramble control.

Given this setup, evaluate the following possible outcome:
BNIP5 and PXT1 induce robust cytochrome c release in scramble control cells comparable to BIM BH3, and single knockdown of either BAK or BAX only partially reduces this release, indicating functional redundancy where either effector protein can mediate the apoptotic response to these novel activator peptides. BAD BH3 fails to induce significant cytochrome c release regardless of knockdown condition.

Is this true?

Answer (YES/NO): NO